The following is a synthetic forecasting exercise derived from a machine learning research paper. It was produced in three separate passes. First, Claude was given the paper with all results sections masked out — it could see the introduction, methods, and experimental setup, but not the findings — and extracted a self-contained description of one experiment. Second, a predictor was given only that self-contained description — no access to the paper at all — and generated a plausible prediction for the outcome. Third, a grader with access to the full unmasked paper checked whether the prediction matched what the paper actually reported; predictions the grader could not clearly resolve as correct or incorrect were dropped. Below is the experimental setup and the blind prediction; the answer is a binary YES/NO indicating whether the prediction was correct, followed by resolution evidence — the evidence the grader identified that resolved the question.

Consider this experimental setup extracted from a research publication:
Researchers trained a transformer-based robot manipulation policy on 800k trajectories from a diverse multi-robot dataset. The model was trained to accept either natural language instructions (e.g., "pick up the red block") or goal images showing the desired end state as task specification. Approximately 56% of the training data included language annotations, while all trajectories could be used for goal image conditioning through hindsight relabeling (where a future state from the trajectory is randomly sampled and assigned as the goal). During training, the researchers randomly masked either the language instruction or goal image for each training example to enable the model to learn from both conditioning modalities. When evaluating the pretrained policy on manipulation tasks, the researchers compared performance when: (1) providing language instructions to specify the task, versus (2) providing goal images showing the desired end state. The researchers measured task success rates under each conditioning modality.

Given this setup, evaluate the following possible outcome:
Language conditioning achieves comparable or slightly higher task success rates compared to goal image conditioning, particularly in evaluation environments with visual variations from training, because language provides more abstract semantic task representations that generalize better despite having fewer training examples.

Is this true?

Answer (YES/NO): NO